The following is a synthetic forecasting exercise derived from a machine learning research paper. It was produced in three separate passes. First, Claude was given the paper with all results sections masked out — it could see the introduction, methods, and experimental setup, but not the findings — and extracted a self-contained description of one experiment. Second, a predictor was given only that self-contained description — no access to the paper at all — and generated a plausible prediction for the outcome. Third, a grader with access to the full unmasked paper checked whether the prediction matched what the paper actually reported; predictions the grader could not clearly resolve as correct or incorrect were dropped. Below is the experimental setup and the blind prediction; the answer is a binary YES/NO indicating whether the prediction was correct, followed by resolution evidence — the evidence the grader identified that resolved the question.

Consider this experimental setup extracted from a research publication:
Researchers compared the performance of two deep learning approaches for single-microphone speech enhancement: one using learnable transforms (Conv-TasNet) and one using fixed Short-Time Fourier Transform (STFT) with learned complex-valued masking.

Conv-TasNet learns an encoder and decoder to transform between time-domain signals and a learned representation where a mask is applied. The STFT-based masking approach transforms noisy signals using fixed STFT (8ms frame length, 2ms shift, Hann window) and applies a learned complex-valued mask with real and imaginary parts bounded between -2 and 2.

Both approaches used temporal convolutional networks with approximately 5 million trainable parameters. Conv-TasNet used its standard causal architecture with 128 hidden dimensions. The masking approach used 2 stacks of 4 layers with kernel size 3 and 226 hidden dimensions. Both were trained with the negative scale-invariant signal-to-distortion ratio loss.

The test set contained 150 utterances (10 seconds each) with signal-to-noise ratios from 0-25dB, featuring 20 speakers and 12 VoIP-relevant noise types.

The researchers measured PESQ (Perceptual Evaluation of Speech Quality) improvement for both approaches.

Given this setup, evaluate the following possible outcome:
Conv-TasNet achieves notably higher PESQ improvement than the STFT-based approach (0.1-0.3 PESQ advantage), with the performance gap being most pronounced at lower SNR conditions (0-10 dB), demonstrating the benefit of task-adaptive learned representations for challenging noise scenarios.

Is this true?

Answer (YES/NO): NO